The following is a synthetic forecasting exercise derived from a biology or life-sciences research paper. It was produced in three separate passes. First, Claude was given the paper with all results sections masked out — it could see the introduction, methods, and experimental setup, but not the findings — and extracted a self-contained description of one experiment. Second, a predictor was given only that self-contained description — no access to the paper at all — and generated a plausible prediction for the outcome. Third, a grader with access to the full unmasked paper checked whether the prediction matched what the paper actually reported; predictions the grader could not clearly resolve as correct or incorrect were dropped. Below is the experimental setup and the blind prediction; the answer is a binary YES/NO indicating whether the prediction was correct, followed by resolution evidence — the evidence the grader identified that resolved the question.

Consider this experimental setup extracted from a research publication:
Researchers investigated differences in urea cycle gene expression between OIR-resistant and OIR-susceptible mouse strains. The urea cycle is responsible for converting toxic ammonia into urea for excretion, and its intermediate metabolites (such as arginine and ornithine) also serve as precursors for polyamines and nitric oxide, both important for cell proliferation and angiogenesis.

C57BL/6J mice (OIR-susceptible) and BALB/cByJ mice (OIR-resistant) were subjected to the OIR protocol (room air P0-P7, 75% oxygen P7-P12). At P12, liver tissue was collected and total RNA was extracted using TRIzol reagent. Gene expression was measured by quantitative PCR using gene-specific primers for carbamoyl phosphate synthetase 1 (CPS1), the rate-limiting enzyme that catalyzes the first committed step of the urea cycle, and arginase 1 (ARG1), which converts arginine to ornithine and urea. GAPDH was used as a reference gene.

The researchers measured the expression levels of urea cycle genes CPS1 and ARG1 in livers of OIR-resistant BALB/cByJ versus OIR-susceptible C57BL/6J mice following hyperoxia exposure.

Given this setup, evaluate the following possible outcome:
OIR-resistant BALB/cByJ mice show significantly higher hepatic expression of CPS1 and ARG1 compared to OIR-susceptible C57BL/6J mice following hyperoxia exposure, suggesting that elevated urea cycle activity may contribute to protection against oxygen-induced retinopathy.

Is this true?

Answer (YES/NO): NO